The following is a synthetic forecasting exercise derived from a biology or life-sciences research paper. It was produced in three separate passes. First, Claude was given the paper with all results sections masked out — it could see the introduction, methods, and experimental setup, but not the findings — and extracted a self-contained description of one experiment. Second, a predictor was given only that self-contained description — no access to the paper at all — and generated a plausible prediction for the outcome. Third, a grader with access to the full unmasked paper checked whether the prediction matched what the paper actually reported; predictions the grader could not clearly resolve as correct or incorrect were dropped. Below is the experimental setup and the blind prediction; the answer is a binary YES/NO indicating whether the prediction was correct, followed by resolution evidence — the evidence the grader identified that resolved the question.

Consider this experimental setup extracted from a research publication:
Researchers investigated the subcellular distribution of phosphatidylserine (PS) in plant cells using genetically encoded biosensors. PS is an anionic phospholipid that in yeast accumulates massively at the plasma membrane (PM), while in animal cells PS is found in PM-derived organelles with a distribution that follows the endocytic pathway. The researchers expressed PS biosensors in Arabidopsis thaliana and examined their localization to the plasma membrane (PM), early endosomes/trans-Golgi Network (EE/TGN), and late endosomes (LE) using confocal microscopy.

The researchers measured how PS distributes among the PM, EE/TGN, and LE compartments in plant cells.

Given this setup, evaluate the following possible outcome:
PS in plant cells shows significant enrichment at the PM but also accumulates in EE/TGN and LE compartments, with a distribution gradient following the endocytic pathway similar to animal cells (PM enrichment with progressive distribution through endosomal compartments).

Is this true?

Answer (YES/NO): YES